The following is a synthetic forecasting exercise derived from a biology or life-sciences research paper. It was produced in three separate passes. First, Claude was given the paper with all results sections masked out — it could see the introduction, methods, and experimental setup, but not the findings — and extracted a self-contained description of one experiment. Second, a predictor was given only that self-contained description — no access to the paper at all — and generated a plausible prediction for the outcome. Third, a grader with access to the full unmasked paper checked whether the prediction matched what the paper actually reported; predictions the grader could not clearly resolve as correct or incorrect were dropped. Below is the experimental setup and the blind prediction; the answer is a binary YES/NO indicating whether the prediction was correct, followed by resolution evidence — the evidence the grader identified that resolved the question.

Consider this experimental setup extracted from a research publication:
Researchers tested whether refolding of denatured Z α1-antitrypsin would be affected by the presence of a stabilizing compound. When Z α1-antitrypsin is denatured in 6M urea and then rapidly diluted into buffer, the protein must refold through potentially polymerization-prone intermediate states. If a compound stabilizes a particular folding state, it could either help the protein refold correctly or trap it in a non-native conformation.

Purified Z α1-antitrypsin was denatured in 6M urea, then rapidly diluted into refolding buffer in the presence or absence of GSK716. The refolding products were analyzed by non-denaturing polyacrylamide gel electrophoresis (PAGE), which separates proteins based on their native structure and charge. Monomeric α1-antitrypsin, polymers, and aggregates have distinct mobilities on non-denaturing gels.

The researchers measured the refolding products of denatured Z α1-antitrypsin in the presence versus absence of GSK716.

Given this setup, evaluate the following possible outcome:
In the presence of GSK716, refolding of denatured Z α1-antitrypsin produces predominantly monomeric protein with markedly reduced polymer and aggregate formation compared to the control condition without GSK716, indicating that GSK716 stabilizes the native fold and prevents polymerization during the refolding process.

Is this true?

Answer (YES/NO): YES